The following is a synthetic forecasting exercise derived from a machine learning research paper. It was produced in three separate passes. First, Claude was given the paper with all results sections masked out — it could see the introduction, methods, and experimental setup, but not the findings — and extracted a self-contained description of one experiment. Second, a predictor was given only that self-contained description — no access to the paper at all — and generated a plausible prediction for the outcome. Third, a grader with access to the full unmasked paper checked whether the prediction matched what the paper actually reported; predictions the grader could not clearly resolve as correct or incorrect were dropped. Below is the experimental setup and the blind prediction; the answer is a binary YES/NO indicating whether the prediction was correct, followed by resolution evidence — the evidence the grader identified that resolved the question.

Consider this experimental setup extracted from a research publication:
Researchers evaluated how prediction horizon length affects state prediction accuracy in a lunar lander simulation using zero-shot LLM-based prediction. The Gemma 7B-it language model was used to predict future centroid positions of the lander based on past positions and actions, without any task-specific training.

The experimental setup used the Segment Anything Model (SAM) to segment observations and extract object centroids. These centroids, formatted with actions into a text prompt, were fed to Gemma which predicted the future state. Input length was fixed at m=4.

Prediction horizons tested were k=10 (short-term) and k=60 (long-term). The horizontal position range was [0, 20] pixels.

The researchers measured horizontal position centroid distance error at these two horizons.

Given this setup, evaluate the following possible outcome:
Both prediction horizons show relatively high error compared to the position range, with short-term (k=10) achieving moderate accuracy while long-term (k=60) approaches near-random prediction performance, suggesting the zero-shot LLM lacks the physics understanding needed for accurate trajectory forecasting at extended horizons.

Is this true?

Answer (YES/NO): NO